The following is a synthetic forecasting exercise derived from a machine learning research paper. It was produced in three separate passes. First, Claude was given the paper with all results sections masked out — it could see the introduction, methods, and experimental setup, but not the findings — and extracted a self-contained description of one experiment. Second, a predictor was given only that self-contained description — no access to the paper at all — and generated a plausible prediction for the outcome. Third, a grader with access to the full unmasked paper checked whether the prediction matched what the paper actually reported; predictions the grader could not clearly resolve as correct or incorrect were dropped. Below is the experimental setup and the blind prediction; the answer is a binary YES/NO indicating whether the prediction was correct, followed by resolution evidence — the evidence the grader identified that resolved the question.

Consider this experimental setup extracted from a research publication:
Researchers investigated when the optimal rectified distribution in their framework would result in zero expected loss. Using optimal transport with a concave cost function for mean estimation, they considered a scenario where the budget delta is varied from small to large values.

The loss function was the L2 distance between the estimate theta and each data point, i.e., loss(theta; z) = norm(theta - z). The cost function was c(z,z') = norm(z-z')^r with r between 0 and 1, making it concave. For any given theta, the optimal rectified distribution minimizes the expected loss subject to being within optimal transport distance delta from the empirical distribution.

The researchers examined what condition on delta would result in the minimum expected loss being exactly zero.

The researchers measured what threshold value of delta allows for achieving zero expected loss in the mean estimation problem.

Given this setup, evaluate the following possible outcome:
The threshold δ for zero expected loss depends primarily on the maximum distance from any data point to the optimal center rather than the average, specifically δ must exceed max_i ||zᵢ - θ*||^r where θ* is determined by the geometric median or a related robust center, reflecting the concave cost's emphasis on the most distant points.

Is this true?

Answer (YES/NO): NO